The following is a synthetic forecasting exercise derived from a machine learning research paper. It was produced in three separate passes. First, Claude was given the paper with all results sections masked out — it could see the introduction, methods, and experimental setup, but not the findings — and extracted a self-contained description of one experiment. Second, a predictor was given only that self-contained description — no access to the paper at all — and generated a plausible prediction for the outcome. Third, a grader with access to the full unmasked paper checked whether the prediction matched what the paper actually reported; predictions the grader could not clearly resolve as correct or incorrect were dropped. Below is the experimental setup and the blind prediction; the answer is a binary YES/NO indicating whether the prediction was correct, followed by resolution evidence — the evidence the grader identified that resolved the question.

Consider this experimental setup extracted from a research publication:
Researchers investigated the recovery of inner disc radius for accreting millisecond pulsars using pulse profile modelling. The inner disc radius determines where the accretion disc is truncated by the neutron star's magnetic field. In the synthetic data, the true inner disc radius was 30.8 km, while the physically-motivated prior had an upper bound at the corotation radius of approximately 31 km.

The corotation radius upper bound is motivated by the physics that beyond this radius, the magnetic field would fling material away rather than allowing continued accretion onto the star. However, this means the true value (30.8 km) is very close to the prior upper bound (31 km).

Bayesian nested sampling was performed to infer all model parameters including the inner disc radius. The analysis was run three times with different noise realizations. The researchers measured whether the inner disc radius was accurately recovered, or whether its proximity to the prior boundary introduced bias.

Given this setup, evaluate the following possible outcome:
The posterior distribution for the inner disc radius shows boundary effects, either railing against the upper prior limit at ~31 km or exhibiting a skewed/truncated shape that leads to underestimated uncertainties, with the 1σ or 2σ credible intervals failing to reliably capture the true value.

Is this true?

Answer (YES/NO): YES